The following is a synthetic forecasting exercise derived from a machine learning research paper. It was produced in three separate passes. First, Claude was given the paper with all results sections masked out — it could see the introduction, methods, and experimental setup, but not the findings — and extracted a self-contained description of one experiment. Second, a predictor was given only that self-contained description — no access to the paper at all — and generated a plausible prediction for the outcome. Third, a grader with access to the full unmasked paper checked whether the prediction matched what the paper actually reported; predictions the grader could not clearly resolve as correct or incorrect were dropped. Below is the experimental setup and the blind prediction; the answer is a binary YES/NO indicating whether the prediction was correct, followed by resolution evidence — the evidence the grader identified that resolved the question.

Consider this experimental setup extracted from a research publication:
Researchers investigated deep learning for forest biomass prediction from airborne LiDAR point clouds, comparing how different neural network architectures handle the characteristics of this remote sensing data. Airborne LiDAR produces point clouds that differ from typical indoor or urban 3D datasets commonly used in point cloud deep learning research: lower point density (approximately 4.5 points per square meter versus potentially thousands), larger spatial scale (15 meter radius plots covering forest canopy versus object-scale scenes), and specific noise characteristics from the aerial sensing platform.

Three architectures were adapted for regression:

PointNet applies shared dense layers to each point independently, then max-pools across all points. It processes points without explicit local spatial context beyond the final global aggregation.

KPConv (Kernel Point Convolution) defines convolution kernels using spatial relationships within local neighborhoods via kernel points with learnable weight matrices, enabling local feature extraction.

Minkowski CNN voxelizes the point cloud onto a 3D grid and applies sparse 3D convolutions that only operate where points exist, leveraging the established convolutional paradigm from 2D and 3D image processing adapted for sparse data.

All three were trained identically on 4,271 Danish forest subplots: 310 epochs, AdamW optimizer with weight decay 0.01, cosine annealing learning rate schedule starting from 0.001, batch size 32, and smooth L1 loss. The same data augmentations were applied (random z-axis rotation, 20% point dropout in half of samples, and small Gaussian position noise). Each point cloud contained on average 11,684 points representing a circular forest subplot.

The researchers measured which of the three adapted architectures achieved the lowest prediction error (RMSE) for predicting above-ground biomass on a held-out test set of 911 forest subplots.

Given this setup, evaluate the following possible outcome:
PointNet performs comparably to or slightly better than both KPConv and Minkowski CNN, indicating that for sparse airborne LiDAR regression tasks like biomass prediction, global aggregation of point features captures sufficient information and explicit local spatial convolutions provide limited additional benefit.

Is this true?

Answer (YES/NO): NO